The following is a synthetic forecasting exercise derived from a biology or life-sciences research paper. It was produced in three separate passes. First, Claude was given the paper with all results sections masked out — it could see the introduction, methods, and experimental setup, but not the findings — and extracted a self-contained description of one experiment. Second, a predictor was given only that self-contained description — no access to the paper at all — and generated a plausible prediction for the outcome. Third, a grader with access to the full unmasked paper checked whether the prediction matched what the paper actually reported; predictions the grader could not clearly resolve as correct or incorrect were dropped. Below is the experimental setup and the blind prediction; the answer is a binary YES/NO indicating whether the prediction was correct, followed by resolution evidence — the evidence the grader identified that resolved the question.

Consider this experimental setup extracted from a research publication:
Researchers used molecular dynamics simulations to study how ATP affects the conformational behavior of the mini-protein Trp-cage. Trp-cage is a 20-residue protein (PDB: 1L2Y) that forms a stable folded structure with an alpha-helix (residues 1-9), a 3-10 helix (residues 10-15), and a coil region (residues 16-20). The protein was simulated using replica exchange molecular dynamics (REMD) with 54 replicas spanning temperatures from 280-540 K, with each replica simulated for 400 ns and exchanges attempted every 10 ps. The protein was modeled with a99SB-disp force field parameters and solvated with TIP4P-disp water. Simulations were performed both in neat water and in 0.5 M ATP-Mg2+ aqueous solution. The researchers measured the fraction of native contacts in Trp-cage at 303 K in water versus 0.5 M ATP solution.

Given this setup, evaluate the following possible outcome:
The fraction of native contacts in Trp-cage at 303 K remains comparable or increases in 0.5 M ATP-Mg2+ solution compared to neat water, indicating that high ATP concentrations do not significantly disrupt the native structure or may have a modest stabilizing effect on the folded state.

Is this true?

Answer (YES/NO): NO